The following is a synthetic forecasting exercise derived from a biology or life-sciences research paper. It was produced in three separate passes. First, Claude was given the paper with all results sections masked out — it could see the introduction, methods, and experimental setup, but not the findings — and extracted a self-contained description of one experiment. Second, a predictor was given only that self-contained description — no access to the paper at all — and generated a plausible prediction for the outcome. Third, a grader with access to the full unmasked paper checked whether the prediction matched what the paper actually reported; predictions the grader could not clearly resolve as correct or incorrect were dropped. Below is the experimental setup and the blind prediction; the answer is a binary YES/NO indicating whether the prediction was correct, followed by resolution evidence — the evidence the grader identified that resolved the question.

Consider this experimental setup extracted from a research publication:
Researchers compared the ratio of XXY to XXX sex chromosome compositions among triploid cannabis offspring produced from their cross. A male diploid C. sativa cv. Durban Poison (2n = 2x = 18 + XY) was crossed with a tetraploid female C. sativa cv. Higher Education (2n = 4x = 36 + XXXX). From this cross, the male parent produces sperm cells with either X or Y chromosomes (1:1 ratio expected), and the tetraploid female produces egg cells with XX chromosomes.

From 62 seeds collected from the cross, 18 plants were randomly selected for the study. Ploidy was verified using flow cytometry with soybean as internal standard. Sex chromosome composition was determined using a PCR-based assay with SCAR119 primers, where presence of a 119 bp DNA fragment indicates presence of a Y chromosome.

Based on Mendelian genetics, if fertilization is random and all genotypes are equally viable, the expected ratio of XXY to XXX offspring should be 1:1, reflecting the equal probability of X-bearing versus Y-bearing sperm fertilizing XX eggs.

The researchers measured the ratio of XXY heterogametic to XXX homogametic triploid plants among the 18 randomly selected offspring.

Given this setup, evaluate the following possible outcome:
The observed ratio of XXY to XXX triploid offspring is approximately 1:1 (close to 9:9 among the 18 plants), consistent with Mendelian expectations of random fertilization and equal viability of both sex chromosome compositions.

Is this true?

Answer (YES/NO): YES